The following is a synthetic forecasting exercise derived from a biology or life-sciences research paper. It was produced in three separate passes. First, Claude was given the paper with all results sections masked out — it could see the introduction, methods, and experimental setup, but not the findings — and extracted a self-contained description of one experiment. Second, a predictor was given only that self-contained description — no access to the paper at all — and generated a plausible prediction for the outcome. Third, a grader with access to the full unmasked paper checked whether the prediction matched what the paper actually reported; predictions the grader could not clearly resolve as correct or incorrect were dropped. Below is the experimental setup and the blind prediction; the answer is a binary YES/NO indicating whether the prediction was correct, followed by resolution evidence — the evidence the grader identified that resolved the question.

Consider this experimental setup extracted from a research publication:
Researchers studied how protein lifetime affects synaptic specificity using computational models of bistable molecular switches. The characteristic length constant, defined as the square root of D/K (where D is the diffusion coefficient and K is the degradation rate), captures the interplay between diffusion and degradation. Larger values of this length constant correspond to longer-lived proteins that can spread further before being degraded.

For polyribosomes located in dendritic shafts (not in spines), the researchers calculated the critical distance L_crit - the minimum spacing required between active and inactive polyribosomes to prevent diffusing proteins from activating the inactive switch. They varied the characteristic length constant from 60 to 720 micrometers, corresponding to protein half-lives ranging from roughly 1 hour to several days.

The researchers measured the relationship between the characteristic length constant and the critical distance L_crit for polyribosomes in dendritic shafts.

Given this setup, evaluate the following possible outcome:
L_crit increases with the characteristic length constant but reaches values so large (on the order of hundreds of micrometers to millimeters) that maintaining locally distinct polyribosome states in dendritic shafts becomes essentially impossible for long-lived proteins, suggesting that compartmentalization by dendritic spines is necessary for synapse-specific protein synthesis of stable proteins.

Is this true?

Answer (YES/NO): YES